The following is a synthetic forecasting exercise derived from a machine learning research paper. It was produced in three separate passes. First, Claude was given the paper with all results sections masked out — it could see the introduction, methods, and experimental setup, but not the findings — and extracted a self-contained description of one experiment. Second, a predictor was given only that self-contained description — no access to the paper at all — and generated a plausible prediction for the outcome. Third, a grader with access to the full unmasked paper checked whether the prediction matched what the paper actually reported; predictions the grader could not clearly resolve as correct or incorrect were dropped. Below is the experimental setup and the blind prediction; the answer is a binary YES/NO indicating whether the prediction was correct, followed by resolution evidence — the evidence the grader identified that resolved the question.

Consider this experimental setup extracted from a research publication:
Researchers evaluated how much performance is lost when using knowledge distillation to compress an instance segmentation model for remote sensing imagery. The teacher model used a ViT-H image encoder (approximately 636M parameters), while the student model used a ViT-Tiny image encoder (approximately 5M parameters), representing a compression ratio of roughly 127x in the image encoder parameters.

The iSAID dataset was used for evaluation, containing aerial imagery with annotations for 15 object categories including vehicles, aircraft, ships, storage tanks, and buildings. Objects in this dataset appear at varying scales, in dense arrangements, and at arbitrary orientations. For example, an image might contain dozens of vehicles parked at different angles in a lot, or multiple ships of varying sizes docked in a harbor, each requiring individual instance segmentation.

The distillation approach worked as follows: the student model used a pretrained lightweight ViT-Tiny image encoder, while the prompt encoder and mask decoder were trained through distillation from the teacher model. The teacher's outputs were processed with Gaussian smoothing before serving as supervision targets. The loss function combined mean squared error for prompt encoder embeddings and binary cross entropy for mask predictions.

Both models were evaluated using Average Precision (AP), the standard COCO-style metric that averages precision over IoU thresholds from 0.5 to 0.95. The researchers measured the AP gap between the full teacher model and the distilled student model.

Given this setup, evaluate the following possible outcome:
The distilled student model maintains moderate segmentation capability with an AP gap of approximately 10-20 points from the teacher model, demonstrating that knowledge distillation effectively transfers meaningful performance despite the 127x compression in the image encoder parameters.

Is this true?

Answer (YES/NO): NO